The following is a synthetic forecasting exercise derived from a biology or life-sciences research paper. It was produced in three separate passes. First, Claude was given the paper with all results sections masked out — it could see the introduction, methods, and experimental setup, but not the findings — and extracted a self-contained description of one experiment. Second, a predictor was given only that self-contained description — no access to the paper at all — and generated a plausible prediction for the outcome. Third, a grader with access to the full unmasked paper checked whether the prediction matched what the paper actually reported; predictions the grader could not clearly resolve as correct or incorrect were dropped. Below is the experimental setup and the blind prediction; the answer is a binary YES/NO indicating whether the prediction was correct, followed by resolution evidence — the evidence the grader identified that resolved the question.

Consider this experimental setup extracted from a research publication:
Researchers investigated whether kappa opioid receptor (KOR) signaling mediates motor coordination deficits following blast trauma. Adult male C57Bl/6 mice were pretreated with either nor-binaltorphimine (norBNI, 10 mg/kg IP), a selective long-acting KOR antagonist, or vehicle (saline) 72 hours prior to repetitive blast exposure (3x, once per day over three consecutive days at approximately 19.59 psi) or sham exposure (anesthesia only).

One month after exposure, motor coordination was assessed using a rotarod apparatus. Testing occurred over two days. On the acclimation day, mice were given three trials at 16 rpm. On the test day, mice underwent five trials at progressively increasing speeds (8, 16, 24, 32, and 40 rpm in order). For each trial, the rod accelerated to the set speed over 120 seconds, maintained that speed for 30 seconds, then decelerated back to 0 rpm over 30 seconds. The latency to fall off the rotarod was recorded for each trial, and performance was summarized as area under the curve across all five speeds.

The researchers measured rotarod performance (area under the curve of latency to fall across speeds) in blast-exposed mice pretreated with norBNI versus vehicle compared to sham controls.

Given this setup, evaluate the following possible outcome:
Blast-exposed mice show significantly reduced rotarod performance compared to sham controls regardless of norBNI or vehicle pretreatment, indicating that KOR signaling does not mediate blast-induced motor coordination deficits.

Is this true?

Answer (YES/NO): YES